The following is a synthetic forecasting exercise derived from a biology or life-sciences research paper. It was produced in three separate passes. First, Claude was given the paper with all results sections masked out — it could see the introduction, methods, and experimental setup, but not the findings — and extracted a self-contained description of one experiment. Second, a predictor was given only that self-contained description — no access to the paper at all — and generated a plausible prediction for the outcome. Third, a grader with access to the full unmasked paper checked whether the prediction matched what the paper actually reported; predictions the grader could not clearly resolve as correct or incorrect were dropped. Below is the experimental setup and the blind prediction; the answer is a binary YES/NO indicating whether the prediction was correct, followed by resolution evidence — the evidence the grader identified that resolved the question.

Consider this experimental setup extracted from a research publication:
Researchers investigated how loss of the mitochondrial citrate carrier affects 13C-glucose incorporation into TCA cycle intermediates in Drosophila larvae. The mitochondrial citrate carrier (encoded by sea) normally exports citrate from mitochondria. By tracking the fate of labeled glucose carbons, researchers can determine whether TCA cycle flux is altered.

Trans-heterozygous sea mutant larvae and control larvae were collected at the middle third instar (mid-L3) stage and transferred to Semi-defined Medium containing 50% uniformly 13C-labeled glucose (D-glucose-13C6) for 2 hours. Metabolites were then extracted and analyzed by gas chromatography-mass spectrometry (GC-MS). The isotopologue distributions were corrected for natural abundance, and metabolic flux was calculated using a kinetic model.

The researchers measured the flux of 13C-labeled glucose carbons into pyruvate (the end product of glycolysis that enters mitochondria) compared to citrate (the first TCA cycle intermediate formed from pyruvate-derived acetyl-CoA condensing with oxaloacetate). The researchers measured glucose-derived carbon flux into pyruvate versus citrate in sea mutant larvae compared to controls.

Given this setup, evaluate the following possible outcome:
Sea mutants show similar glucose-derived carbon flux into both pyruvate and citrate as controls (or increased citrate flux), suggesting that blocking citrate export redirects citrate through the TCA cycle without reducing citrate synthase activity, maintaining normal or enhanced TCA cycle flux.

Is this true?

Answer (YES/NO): NO